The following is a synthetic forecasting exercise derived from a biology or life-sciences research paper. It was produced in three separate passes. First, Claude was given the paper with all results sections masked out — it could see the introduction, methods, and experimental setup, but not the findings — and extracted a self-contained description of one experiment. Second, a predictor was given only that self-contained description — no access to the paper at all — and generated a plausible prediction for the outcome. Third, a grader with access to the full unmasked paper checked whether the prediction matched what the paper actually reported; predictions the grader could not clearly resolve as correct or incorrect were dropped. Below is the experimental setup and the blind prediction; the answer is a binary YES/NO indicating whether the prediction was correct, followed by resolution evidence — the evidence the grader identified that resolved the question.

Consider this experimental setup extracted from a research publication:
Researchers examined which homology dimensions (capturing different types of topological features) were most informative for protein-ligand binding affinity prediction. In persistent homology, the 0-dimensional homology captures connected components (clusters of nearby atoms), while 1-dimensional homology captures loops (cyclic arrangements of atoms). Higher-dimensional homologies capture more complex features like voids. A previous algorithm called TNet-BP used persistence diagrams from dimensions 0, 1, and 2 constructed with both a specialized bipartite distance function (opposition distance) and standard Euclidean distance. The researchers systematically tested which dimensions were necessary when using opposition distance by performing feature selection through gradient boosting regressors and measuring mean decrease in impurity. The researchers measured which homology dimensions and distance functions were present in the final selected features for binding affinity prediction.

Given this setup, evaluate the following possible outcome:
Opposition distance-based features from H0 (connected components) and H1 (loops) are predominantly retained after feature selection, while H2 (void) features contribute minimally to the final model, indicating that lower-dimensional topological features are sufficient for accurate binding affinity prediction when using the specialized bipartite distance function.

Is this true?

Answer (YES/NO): YES